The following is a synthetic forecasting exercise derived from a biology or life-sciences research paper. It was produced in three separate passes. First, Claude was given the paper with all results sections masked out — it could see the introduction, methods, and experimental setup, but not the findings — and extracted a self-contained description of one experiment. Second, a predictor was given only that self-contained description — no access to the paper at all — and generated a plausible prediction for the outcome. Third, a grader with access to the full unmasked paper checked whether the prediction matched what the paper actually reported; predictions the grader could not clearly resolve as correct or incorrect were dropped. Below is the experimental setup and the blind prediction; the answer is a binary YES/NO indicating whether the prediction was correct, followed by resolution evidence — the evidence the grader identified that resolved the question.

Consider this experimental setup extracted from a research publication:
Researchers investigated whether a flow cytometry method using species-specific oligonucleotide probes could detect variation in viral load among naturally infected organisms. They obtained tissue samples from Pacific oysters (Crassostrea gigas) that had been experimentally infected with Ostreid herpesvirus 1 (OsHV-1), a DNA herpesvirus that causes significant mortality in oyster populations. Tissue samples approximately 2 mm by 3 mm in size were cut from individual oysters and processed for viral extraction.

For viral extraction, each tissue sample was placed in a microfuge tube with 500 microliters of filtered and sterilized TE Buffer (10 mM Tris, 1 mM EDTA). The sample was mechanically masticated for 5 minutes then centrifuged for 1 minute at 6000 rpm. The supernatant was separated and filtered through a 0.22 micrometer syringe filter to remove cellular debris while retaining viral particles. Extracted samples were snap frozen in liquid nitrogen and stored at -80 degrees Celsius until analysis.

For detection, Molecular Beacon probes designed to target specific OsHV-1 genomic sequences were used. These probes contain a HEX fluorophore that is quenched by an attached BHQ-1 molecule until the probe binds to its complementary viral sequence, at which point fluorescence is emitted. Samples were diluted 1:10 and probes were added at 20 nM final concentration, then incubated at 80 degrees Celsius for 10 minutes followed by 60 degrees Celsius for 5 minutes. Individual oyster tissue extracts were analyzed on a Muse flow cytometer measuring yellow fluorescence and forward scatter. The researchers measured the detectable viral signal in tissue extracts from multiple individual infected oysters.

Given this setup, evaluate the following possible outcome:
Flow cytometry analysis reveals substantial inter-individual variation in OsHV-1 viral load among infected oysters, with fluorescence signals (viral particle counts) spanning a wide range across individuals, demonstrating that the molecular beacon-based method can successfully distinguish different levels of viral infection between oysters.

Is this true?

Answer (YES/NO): YES